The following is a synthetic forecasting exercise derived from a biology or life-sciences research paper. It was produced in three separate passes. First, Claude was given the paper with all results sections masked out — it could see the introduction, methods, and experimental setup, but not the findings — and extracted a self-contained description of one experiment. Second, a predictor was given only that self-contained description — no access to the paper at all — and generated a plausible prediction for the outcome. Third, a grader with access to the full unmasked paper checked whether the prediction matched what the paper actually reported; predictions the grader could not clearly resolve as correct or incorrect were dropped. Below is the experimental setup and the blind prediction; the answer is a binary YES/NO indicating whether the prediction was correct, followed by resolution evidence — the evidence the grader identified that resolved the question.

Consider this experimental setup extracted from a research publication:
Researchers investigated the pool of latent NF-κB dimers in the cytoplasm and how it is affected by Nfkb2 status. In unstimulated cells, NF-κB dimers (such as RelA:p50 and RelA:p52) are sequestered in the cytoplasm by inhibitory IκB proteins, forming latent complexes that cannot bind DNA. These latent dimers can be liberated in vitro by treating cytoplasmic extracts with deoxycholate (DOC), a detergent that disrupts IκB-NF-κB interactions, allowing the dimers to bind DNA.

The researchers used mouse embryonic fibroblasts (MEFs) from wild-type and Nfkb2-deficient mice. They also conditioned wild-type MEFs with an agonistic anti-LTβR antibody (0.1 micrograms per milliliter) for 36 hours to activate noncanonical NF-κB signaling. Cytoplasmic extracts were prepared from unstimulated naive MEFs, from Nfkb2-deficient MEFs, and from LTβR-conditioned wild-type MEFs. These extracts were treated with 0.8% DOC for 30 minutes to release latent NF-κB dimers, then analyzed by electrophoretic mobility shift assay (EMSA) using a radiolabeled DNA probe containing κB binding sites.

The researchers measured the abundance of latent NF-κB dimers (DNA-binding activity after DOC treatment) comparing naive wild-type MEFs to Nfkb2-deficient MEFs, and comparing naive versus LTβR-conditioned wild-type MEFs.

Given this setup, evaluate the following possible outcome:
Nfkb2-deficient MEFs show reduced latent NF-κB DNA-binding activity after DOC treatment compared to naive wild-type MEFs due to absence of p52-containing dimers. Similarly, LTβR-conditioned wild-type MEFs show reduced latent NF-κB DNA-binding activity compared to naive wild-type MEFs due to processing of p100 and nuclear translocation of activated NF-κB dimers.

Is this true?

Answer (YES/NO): NO